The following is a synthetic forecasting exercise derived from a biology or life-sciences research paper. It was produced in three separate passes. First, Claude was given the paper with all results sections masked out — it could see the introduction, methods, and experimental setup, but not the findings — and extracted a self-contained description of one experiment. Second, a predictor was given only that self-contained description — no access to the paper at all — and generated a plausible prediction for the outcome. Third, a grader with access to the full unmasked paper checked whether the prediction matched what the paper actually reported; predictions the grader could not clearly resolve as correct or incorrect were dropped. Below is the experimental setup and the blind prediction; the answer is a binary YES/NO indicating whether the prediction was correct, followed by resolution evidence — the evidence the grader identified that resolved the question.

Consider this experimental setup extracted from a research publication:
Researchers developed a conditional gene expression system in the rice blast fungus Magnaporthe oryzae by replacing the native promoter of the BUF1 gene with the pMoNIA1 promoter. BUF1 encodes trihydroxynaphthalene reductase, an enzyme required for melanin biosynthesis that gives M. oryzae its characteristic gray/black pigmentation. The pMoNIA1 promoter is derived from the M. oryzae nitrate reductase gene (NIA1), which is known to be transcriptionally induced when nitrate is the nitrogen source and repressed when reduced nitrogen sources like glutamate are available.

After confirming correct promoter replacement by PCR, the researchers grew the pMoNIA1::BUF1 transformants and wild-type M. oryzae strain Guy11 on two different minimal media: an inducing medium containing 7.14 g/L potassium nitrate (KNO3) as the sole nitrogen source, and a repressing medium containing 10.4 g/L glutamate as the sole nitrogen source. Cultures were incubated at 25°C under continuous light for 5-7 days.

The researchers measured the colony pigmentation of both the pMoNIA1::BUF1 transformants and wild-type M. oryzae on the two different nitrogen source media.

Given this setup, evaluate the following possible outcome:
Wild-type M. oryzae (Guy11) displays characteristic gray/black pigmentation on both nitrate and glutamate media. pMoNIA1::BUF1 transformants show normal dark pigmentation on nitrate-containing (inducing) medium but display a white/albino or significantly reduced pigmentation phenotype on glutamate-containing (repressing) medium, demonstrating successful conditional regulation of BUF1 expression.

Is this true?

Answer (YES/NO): NO